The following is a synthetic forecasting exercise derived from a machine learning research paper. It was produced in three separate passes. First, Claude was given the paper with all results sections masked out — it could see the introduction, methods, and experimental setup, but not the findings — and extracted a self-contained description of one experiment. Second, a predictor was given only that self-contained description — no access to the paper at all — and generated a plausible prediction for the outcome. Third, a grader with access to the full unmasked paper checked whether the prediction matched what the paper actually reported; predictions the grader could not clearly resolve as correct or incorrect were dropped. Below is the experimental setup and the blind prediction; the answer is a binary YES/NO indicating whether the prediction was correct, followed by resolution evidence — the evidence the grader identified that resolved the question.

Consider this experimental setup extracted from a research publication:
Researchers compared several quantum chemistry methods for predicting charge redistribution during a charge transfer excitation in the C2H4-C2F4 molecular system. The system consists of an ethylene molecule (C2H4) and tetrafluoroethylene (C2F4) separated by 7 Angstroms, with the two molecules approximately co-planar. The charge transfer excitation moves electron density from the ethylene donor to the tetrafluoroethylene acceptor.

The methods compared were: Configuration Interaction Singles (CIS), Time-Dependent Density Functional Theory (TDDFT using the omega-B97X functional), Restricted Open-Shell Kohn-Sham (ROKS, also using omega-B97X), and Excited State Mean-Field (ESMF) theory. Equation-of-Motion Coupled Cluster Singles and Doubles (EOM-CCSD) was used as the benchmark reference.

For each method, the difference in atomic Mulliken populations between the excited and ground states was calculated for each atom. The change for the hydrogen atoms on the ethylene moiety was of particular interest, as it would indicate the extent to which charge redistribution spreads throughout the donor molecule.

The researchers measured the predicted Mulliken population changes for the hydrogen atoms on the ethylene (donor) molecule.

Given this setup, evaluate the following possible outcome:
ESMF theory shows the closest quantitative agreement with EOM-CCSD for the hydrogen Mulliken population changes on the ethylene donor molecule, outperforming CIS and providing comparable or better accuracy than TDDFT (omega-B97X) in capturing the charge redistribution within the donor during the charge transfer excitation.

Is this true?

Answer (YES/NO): YES